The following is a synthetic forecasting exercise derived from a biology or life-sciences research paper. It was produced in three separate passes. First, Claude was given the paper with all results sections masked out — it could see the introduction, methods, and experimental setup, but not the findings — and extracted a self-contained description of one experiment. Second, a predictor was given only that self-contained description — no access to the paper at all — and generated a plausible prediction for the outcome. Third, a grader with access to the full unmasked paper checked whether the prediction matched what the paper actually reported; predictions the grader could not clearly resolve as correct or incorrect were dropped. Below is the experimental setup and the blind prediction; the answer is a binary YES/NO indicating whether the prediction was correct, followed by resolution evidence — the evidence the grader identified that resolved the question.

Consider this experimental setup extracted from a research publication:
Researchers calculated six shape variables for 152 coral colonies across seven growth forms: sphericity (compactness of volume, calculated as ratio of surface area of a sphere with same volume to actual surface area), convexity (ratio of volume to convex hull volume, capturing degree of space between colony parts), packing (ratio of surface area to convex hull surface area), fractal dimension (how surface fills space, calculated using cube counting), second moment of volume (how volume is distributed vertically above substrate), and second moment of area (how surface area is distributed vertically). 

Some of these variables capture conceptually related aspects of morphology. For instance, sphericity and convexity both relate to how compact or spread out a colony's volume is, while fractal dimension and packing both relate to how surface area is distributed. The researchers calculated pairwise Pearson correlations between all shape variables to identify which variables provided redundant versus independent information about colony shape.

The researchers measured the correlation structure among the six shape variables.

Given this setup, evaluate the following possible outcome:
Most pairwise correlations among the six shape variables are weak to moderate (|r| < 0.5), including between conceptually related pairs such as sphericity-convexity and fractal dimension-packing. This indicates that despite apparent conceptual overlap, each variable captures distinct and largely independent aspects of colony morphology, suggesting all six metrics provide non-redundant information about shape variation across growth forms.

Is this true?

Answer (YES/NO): NO